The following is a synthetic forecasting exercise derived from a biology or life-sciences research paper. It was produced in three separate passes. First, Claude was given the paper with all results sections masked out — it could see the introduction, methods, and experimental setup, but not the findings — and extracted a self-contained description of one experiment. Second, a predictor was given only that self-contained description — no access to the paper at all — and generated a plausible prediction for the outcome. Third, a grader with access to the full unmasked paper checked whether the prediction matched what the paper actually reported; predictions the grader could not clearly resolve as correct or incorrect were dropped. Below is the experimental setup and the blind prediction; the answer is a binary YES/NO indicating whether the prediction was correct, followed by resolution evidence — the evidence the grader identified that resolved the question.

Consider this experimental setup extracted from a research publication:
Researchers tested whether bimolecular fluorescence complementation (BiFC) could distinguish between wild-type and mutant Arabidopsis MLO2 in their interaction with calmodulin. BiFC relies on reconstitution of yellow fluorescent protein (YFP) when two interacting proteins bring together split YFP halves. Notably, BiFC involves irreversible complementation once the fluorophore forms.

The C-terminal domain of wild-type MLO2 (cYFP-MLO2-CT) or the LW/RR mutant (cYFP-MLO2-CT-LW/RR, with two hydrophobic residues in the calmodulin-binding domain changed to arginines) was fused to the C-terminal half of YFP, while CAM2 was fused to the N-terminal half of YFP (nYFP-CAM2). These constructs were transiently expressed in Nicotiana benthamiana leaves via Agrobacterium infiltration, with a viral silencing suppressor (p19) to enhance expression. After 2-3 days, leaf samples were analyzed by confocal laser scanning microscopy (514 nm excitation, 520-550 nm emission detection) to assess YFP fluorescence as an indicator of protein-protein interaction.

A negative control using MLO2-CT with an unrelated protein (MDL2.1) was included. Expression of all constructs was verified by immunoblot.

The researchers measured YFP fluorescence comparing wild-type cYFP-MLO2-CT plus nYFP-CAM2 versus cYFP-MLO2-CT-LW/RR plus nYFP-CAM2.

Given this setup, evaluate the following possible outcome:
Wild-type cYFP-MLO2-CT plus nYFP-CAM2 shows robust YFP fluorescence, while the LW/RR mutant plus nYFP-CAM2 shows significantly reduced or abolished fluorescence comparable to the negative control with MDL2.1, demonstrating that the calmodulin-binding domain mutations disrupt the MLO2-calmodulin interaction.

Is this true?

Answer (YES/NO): NO